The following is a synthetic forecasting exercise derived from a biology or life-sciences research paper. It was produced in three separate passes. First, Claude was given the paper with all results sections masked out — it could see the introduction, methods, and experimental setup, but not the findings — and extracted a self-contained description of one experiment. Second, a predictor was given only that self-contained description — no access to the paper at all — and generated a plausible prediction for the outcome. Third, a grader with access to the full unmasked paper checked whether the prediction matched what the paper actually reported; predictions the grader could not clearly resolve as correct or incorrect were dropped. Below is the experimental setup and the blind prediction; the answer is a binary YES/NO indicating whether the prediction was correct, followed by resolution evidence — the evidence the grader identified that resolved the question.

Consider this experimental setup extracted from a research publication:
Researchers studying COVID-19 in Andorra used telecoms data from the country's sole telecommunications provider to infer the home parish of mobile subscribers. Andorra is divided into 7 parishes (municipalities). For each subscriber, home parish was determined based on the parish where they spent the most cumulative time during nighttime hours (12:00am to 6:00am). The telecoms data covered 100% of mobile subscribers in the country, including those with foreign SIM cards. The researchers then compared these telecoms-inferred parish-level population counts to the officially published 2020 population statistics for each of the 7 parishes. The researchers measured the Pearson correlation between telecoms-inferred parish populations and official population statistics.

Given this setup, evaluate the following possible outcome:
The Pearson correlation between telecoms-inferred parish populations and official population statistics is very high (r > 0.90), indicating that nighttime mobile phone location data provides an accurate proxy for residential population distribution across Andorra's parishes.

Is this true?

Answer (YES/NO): YES